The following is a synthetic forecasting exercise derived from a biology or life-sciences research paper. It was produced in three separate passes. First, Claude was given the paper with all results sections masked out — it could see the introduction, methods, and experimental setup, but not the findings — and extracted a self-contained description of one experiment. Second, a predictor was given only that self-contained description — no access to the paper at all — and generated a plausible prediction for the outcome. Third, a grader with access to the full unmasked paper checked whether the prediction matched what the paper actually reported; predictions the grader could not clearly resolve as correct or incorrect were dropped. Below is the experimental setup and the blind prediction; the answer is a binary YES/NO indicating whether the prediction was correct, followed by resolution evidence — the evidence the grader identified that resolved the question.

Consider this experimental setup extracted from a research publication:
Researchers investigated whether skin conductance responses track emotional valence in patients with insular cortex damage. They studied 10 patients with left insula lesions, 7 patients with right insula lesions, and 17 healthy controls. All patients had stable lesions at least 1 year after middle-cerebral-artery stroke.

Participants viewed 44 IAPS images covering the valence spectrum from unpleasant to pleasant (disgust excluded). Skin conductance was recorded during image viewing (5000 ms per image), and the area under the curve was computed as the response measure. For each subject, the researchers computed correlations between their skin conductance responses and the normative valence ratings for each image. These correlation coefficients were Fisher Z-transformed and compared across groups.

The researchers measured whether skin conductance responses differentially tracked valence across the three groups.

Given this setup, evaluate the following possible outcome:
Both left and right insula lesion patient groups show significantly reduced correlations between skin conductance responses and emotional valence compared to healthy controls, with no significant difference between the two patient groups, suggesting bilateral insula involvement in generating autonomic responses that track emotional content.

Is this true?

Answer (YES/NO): NO